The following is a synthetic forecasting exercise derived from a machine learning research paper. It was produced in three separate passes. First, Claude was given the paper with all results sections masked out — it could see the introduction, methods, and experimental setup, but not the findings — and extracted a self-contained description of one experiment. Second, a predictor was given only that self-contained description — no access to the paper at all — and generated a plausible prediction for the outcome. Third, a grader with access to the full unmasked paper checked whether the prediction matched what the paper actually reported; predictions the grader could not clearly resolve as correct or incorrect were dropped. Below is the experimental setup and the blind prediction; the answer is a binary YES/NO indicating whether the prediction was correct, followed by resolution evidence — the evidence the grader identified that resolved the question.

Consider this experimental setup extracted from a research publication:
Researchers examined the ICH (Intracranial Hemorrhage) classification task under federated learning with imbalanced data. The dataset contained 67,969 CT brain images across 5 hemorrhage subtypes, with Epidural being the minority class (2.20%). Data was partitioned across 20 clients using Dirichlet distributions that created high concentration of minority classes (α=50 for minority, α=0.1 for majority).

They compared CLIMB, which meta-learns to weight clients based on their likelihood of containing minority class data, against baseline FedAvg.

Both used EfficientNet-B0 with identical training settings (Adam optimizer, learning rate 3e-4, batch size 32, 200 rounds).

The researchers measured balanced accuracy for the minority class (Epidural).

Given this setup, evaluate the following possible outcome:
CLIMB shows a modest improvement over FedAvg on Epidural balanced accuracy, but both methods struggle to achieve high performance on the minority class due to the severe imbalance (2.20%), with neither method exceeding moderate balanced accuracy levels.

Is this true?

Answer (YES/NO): NO